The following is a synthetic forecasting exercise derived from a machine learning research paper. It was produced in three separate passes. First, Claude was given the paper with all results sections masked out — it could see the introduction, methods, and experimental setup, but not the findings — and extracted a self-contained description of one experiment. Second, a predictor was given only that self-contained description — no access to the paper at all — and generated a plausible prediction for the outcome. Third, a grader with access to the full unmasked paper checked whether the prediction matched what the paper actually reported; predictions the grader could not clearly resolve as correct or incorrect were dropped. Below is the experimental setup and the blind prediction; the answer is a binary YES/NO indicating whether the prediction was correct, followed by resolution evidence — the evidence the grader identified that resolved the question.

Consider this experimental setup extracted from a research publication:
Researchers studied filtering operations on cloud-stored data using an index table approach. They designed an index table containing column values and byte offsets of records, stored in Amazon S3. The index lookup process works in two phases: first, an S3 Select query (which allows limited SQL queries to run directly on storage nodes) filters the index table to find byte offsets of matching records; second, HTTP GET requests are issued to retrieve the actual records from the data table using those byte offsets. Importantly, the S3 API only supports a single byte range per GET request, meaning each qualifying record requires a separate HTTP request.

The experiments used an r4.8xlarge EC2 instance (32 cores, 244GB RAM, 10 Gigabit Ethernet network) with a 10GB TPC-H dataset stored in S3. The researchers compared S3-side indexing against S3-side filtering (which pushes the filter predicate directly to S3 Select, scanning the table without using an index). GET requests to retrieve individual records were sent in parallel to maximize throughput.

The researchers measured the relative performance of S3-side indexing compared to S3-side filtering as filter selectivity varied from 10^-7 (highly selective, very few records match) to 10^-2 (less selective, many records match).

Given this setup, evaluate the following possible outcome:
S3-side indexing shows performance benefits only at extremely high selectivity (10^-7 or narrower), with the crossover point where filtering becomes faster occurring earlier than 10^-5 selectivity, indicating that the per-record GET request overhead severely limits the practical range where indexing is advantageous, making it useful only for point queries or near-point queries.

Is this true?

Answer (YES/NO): NO